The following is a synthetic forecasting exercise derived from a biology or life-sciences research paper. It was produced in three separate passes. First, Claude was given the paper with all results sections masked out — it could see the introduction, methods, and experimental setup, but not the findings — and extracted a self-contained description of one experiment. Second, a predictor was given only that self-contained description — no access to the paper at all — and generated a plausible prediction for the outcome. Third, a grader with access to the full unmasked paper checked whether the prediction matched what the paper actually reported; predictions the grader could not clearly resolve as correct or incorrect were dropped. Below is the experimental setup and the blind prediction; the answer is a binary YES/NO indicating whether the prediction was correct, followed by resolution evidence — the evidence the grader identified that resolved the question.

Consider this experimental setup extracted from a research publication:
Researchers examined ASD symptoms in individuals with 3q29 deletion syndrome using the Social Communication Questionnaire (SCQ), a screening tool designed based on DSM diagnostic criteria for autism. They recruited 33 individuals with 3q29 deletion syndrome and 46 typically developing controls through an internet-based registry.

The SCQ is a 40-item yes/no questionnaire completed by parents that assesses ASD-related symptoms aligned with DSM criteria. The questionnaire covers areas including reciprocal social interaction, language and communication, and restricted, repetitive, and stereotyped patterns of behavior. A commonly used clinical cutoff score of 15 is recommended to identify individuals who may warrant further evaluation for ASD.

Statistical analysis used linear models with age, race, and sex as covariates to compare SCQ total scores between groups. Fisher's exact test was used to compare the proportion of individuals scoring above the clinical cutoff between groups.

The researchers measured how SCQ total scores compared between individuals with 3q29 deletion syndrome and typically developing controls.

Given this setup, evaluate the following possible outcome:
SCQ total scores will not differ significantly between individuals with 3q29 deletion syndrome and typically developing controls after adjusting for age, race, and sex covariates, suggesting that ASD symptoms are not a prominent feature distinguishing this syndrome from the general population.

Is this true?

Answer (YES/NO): NO